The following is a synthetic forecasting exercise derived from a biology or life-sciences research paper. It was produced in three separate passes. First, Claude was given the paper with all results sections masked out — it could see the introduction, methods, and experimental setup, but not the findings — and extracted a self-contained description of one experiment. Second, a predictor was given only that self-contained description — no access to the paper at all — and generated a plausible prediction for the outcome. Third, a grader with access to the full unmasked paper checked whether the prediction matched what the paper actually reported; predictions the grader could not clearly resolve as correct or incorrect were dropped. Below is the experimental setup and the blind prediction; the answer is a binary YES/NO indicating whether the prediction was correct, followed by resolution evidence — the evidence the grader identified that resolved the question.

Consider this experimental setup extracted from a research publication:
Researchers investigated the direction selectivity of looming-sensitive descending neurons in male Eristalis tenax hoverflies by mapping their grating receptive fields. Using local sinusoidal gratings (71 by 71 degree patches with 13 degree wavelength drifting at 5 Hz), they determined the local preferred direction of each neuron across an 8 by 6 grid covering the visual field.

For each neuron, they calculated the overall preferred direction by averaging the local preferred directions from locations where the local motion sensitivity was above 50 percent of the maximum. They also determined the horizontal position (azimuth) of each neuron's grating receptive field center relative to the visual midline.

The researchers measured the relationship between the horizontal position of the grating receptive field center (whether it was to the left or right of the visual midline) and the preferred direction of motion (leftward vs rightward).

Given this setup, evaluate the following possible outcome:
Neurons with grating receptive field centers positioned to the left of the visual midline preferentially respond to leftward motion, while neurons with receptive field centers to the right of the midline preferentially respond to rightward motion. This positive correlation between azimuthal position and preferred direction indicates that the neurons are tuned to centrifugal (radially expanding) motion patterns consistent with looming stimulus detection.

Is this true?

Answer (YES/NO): YES